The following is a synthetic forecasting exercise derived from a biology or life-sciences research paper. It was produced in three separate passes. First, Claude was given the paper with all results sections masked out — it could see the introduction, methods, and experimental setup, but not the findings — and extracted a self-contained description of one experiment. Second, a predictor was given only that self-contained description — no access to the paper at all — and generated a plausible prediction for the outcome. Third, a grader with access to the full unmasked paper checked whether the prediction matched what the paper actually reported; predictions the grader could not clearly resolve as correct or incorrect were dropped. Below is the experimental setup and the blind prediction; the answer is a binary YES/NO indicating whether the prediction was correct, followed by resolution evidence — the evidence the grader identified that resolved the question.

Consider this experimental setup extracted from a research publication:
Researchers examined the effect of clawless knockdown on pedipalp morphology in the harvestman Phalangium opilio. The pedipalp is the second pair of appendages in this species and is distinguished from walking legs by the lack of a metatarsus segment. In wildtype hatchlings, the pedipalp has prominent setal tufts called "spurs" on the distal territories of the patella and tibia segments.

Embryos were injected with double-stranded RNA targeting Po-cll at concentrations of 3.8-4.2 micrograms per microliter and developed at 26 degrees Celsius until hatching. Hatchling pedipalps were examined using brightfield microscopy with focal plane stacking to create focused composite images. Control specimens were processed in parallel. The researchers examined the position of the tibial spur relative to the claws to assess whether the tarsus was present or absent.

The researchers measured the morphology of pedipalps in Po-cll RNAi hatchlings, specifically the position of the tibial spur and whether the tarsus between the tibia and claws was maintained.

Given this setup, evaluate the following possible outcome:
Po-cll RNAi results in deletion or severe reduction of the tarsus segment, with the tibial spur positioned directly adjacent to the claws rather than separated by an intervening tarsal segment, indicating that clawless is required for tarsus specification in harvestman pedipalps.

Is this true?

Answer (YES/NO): YES